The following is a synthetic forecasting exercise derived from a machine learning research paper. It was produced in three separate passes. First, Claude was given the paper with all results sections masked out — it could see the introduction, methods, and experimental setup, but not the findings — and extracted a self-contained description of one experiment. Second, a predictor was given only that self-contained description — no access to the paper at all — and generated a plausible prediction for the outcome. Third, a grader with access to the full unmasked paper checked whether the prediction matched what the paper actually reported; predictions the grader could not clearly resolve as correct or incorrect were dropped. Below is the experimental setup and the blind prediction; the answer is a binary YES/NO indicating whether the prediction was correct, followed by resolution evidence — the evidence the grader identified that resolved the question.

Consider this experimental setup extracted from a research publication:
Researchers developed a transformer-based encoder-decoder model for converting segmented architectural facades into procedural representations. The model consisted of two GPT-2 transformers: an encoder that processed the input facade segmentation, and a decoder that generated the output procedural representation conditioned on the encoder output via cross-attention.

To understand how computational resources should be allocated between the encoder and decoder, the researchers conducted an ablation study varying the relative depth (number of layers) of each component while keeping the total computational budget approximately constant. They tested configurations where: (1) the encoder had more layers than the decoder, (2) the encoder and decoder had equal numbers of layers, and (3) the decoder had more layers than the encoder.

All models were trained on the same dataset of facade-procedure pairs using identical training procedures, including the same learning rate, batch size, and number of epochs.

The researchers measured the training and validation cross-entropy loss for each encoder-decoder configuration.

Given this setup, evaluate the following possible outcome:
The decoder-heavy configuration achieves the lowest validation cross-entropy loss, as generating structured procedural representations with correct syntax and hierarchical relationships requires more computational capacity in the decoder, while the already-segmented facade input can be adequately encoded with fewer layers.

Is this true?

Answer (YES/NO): NO